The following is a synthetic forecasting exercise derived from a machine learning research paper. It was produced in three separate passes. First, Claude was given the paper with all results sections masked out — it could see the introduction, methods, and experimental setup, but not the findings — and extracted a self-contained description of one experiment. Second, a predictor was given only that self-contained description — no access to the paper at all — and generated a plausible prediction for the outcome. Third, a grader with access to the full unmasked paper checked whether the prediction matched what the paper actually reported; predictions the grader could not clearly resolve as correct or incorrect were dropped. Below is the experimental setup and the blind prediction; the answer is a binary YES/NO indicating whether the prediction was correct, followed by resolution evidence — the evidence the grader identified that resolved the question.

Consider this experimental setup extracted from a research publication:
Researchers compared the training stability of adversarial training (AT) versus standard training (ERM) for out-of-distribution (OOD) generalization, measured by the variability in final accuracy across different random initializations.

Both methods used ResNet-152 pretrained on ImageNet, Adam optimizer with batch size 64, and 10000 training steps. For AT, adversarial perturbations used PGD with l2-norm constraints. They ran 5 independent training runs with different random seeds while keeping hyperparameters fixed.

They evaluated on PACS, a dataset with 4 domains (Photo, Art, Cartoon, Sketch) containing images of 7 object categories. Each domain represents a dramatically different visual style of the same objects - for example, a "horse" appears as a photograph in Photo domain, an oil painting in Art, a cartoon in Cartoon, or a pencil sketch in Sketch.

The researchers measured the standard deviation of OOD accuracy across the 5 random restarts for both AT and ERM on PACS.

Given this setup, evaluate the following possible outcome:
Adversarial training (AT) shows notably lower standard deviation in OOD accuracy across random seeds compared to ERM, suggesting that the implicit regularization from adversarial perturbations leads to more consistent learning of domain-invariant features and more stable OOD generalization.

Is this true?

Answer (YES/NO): YES